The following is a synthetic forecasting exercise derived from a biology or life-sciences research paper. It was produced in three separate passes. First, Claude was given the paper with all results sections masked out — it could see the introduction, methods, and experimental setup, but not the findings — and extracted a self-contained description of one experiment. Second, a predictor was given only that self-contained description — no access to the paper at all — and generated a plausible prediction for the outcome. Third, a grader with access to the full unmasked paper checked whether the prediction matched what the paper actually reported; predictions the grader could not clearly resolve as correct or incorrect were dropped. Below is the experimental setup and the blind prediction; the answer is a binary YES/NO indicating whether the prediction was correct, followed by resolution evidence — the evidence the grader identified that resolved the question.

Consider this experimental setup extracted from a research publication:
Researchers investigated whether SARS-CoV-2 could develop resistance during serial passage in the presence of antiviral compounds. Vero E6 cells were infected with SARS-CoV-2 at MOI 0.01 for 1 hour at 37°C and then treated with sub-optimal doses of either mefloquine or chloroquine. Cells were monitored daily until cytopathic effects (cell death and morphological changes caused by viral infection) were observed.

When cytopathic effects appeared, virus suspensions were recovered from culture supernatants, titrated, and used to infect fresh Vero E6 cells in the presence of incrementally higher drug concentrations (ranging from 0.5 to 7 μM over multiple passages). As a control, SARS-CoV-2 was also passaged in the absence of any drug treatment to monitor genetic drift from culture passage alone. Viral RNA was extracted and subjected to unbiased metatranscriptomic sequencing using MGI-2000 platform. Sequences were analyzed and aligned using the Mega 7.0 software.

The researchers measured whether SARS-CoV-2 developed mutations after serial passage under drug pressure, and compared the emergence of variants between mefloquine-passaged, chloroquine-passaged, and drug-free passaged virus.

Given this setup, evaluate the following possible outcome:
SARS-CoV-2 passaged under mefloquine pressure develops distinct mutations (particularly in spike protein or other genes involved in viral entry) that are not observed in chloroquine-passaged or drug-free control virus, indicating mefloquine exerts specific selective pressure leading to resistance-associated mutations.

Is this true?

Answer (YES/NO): NO